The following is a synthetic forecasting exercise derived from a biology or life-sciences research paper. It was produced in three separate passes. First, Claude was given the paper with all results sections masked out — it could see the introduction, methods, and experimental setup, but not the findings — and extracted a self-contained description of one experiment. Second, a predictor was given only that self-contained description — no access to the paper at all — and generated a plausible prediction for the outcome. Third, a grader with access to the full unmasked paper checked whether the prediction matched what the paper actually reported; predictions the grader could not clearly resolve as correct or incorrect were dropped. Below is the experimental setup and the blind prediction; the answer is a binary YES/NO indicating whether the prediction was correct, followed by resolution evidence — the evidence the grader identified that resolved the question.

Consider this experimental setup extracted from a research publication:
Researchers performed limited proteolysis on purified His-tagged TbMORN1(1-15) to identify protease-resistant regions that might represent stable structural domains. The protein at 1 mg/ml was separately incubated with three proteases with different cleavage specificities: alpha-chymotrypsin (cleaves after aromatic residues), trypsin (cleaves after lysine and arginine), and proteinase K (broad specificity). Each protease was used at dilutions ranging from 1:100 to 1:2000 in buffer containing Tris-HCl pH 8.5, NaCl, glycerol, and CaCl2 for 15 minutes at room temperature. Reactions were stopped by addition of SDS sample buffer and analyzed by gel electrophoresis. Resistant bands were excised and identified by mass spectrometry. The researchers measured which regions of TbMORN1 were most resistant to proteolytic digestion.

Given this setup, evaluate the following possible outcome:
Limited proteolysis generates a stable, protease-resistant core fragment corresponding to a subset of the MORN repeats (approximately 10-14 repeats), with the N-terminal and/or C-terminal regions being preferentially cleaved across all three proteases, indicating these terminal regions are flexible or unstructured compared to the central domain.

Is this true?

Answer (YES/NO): NO